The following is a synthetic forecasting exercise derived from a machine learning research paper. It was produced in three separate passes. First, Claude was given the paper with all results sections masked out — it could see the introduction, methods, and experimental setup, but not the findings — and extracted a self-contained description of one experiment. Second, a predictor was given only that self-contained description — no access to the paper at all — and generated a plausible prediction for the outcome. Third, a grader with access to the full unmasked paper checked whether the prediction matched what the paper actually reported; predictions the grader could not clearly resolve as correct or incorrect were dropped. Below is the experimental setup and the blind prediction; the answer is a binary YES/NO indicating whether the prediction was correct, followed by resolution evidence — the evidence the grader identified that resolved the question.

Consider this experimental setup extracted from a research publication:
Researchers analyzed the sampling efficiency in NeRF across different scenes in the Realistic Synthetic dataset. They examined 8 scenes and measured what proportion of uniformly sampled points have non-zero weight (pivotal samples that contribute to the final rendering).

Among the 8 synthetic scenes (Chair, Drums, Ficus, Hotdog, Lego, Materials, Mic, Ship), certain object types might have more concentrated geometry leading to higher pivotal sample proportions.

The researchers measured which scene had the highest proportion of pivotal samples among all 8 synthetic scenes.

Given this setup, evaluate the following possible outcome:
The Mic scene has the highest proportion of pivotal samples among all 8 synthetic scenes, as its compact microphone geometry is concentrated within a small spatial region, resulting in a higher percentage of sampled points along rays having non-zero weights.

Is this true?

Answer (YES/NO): NO